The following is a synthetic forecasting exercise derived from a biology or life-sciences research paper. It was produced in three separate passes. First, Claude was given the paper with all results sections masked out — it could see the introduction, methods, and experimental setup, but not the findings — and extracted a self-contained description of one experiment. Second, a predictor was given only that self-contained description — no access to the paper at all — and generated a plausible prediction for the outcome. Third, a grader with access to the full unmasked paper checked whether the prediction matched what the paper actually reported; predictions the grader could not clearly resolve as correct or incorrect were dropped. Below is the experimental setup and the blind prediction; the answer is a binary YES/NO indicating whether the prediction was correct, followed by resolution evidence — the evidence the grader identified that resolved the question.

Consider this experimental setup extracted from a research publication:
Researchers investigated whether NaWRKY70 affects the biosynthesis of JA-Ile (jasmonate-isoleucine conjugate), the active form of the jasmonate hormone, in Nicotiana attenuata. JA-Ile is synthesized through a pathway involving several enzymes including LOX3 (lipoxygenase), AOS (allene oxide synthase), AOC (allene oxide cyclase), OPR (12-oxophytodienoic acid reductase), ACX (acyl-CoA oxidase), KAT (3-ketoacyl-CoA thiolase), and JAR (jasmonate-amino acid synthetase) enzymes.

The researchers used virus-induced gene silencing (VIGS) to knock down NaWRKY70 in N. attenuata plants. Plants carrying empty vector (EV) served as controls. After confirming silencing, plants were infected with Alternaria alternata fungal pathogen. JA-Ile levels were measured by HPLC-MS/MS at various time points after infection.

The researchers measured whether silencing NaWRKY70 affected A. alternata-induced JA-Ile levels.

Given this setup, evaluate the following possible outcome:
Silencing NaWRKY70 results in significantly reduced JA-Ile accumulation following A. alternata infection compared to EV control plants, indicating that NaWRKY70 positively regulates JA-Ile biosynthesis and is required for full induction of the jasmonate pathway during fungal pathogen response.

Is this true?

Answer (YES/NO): YES